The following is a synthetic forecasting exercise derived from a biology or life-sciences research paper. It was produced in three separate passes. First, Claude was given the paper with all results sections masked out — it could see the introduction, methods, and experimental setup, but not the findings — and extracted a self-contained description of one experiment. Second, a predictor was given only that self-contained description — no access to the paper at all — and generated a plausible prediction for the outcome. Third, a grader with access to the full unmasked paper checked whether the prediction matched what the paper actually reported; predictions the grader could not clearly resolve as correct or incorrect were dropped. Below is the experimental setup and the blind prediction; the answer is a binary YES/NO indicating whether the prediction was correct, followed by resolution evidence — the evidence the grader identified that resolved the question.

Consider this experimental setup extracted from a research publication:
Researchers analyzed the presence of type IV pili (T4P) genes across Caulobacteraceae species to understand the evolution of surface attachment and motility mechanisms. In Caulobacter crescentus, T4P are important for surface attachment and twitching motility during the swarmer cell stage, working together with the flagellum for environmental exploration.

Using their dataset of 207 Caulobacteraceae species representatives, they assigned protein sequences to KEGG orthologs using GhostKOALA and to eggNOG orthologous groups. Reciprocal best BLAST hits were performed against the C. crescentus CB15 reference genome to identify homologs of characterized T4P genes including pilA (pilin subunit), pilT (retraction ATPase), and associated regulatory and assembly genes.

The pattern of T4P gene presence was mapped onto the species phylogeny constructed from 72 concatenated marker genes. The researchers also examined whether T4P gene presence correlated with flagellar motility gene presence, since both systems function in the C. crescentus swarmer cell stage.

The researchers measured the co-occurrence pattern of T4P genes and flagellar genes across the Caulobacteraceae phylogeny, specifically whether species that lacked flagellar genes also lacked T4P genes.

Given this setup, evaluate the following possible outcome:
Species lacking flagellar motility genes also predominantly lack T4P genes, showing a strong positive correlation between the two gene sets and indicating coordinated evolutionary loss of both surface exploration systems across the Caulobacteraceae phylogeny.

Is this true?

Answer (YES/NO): NO